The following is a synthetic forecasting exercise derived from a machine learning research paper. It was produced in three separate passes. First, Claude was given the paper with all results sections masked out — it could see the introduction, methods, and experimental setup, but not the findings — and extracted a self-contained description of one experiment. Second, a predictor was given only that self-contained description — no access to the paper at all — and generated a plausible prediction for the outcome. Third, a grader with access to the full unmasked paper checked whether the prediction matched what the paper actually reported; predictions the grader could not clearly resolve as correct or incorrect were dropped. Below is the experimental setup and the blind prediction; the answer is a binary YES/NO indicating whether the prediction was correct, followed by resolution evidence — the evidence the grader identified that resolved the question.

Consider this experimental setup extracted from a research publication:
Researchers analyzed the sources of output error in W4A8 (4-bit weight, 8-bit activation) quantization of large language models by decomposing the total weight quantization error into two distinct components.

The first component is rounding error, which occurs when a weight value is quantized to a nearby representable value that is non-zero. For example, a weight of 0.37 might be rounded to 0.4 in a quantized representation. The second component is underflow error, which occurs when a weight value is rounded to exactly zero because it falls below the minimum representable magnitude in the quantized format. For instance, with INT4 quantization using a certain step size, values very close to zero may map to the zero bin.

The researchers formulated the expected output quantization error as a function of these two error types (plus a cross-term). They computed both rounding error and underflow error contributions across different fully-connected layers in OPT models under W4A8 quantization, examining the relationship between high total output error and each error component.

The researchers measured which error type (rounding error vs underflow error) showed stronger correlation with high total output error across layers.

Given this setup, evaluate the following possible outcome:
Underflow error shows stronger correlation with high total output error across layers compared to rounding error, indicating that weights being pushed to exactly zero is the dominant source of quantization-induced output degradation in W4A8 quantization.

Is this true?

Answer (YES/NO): YES